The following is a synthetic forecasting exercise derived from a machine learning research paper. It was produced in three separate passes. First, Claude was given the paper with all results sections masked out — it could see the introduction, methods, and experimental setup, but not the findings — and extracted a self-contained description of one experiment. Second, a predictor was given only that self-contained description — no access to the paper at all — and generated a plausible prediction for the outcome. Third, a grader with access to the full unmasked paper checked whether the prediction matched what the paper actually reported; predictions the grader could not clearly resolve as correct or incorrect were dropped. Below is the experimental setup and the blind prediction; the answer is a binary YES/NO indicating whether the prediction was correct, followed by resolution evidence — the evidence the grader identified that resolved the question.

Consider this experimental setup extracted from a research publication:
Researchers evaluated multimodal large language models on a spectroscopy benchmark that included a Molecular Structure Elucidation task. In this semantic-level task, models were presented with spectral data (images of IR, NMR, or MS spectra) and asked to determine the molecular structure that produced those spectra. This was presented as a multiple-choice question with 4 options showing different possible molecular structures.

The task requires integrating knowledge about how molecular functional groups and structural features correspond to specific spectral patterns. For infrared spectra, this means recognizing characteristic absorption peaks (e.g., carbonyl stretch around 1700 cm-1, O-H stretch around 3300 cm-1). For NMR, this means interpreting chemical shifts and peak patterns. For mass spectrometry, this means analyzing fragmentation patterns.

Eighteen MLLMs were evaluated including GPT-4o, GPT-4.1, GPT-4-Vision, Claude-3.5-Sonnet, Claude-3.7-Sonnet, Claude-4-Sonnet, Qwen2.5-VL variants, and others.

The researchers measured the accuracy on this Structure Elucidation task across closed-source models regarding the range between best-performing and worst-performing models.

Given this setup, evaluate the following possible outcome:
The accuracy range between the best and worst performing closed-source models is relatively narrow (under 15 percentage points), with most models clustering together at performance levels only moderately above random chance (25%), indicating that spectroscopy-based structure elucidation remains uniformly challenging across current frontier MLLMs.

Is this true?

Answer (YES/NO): NO